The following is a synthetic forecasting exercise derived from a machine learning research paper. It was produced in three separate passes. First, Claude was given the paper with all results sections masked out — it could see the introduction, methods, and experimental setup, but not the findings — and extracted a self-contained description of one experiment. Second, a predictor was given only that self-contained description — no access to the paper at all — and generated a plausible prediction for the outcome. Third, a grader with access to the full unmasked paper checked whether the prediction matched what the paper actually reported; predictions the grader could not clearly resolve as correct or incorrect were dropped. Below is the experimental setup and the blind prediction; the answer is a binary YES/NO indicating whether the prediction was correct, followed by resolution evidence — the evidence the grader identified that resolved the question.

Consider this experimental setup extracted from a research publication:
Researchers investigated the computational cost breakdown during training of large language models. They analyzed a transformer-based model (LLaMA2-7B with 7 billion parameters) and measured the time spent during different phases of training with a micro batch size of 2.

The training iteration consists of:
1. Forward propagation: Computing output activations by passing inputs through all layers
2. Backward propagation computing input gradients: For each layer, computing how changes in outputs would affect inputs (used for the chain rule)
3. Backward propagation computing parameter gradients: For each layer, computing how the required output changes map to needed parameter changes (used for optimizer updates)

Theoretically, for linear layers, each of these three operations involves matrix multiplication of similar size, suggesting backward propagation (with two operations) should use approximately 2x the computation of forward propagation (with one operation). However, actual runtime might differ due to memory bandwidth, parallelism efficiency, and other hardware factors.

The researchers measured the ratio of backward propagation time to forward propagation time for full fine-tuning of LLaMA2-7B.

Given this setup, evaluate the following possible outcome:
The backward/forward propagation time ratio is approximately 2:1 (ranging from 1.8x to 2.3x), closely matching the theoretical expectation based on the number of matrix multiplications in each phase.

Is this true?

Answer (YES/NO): YES